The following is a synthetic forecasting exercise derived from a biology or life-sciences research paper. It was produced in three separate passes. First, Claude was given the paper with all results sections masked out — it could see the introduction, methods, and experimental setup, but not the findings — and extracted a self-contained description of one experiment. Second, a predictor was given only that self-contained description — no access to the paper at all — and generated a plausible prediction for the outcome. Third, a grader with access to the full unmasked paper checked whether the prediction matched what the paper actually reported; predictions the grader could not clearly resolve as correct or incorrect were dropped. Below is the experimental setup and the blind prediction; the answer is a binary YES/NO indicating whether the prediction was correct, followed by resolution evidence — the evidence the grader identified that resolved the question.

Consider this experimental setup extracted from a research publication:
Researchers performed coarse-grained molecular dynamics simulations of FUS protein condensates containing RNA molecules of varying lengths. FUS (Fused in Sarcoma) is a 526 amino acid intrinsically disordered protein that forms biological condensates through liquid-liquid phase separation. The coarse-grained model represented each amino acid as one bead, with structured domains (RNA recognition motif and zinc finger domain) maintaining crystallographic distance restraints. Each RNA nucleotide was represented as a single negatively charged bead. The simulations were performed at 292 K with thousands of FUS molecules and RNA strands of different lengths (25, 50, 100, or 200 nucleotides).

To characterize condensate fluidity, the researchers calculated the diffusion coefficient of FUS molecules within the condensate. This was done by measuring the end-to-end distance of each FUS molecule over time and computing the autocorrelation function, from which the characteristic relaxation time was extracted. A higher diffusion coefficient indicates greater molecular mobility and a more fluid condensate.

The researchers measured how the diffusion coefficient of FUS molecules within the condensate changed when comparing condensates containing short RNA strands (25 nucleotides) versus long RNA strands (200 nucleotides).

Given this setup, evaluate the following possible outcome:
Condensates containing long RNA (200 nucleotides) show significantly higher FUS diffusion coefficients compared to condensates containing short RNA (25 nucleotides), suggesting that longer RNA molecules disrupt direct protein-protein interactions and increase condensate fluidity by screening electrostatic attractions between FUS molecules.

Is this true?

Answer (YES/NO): NO